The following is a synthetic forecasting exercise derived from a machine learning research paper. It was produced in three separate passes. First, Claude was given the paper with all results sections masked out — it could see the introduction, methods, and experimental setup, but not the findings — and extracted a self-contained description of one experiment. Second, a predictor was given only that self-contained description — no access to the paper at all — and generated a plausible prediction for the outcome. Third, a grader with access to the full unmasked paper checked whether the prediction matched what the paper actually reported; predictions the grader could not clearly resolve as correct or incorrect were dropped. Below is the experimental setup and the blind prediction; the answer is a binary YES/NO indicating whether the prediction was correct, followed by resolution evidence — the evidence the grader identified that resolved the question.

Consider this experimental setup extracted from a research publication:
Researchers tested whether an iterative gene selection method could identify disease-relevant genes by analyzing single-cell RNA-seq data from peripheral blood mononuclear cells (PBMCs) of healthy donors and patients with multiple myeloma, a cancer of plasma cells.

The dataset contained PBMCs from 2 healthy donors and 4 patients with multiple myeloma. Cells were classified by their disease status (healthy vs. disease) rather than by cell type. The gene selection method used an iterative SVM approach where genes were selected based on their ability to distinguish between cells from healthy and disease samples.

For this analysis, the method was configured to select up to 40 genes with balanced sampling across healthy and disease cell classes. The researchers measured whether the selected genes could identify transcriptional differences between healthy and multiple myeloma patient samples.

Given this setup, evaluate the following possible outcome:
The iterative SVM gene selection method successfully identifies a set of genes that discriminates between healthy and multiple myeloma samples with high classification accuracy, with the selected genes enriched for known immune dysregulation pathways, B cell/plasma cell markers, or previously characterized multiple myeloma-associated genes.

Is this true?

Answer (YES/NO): NO